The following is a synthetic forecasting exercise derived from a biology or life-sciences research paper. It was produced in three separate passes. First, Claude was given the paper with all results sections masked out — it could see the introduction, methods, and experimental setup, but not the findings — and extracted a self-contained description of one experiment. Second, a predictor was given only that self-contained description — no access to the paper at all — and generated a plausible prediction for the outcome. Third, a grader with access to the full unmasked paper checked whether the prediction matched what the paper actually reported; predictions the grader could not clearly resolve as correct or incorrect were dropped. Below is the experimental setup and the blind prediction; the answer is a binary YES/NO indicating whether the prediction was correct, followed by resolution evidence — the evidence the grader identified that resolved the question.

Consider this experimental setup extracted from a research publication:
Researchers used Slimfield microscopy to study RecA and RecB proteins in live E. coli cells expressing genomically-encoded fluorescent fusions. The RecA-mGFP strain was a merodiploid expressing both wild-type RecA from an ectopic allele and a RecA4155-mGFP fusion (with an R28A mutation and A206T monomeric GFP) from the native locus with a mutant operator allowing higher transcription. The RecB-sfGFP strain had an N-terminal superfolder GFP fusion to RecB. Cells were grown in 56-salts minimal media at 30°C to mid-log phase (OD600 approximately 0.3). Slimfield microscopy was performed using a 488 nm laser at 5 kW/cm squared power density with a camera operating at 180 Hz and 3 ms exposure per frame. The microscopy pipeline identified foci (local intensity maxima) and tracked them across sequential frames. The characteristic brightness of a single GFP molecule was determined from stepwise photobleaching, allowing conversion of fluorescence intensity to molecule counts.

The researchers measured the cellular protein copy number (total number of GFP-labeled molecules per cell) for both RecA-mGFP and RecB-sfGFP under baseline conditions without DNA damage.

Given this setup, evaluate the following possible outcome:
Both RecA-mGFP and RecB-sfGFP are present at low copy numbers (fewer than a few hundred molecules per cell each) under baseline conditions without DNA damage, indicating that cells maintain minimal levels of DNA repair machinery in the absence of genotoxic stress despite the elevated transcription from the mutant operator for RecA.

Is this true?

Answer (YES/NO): NO